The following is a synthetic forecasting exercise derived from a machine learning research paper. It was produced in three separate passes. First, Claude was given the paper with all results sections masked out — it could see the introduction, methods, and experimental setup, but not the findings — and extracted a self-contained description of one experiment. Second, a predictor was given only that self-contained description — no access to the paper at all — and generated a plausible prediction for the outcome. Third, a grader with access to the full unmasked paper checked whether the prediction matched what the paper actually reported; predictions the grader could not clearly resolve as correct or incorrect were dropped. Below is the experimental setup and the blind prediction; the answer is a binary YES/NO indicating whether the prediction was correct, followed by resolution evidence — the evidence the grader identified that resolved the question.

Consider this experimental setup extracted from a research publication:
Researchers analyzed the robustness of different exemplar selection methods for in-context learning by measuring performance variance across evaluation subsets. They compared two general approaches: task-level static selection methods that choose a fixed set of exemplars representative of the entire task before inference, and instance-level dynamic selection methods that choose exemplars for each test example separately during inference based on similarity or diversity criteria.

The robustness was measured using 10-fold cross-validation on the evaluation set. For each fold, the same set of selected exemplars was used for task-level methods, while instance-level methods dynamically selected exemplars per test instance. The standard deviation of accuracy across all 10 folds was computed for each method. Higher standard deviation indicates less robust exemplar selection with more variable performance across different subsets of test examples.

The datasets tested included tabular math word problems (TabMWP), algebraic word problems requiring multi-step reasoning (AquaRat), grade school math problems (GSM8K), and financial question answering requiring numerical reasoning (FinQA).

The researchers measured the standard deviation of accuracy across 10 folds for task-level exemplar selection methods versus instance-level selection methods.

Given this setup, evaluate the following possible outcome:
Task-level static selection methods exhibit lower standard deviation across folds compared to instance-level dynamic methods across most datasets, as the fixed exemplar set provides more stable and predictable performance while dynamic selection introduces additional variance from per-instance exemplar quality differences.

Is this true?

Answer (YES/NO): YES